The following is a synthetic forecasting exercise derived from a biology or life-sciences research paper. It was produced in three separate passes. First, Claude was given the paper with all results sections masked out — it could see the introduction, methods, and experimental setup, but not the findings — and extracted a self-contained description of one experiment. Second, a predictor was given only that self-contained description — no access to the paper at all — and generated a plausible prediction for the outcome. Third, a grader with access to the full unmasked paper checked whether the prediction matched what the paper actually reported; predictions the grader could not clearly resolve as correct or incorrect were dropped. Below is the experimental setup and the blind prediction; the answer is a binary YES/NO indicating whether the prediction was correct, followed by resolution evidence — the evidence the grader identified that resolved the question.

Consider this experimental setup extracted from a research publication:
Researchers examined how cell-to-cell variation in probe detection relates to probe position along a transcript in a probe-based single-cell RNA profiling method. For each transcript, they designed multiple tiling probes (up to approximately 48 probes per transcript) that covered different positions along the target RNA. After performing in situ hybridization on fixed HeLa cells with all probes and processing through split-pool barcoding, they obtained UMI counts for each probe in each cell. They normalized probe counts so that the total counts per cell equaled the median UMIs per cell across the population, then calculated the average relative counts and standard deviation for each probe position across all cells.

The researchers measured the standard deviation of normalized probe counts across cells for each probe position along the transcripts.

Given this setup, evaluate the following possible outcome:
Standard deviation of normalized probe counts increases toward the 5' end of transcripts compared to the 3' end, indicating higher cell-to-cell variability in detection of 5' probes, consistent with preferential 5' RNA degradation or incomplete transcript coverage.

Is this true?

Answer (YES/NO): NO